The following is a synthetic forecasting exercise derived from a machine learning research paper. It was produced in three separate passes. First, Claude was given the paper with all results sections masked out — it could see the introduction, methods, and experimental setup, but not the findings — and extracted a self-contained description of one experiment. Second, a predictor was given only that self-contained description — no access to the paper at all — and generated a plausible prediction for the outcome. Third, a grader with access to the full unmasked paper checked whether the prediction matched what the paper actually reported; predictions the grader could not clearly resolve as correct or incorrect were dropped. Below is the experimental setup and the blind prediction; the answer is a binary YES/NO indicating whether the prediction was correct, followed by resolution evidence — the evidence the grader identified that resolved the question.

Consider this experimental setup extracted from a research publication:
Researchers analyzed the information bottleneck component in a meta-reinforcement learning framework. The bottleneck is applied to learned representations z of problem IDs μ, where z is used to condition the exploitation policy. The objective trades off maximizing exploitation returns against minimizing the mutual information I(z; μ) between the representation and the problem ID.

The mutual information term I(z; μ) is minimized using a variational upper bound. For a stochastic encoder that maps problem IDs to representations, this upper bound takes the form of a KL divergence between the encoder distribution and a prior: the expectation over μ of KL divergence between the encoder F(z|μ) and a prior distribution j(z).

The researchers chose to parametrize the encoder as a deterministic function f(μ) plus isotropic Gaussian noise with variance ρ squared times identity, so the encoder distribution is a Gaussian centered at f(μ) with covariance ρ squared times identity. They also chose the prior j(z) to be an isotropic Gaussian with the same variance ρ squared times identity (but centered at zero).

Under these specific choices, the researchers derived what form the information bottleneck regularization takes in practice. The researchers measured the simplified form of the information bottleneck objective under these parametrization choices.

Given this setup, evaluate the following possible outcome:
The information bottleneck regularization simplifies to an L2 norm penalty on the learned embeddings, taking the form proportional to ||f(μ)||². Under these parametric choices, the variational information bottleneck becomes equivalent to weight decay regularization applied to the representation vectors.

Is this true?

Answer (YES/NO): YES